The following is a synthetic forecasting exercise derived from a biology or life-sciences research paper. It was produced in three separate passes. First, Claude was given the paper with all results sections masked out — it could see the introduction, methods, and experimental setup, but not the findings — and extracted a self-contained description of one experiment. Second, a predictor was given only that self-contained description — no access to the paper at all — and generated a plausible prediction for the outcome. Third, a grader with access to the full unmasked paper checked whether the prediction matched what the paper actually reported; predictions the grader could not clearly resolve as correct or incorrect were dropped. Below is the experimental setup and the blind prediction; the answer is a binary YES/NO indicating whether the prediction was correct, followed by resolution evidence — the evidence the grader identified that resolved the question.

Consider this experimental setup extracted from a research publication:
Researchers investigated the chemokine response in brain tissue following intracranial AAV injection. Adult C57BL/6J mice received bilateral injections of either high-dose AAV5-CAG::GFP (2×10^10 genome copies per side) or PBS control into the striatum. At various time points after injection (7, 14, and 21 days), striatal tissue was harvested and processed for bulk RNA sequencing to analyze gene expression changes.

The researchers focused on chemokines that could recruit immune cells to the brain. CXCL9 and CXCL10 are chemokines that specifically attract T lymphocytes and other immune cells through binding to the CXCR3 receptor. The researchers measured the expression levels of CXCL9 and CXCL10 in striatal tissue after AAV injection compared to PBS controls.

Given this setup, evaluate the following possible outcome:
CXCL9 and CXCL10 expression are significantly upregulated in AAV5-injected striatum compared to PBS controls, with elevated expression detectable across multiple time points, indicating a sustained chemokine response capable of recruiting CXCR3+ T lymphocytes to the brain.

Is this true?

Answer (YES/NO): NO